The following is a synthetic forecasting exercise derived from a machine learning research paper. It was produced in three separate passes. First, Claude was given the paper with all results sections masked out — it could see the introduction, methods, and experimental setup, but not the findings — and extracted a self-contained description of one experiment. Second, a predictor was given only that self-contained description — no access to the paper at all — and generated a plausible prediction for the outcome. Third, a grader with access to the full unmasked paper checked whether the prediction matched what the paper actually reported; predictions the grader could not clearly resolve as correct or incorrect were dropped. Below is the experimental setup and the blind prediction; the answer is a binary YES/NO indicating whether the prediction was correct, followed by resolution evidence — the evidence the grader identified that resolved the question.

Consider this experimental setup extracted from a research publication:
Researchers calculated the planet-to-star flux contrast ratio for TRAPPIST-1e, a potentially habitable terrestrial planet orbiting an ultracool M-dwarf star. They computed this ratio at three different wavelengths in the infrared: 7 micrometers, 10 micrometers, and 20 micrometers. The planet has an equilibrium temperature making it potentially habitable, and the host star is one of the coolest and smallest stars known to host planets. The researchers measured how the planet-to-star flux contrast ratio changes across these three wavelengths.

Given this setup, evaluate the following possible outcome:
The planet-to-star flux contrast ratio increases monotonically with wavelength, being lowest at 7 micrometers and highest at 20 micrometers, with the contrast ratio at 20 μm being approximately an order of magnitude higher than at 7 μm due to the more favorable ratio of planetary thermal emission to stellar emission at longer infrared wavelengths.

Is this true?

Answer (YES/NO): NO